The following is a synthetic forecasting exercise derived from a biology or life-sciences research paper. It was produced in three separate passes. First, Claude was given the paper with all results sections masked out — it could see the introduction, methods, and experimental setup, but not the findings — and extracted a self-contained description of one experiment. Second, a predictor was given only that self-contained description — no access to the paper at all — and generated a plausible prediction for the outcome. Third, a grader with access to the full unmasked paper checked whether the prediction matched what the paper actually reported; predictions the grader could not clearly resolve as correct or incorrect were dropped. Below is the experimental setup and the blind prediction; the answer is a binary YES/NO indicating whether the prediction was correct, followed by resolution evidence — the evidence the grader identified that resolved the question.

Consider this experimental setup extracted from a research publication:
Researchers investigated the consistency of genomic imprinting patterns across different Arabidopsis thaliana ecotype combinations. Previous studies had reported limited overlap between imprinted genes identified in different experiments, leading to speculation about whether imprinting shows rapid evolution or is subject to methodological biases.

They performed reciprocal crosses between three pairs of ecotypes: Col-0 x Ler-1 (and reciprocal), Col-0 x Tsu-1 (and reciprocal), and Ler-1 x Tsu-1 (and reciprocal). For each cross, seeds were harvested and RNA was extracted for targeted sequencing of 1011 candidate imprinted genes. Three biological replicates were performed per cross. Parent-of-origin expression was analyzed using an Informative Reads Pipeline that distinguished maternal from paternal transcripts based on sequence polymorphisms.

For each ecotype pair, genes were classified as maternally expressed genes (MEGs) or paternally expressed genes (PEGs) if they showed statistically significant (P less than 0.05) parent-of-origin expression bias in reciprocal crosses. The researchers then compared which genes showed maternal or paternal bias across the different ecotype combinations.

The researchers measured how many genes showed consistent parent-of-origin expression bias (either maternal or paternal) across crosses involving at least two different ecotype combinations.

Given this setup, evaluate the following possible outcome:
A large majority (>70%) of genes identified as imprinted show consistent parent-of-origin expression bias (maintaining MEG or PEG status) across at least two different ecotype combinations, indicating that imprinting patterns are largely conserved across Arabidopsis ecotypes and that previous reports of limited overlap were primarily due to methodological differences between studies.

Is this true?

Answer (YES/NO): YES